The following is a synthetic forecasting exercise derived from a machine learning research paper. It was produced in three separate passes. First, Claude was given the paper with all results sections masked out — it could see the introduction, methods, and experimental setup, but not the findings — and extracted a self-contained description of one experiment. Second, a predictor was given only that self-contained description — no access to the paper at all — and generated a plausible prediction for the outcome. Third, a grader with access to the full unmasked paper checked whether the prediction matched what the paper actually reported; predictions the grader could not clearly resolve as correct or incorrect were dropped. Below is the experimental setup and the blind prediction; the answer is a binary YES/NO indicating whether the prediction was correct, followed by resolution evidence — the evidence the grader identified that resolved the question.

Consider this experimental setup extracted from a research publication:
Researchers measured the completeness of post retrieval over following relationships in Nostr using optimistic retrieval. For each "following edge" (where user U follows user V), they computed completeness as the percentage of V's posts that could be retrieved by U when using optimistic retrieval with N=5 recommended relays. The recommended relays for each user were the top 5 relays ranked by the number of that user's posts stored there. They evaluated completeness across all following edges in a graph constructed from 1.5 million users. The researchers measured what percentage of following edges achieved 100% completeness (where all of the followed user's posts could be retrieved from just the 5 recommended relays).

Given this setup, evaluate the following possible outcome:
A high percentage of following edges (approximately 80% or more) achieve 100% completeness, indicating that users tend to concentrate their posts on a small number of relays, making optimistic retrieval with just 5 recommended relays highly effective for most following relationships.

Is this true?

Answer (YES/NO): YES